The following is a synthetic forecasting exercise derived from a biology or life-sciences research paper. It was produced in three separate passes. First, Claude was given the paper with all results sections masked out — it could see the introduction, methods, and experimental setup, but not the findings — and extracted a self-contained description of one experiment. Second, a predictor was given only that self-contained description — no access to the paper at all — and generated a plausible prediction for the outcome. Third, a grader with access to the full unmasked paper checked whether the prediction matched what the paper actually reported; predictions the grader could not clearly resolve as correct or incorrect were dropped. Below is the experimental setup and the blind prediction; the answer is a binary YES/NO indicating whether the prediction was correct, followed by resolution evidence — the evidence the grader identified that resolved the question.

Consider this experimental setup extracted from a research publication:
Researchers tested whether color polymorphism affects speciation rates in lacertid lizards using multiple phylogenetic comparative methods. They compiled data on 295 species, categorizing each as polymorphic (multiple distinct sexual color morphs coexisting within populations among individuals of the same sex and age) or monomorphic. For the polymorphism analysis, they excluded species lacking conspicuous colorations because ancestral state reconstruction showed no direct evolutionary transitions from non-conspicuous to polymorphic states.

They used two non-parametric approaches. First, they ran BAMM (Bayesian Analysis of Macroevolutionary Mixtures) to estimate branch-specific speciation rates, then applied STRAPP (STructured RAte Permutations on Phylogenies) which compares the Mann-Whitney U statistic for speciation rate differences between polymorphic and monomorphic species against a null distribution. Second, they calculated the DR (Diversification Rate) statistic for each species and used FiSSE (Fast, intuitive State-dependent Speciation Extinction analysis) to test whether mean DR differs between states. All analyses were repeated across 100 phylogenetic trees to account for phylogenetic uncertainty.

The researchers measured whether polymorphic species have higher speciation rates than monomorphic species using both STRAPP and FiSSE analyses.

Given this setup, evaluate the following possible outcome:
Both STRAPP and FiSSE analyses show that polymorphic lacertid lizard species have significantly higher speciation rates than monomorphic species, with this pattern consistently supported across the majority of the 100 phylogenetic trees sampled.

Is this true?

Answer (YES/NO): NO